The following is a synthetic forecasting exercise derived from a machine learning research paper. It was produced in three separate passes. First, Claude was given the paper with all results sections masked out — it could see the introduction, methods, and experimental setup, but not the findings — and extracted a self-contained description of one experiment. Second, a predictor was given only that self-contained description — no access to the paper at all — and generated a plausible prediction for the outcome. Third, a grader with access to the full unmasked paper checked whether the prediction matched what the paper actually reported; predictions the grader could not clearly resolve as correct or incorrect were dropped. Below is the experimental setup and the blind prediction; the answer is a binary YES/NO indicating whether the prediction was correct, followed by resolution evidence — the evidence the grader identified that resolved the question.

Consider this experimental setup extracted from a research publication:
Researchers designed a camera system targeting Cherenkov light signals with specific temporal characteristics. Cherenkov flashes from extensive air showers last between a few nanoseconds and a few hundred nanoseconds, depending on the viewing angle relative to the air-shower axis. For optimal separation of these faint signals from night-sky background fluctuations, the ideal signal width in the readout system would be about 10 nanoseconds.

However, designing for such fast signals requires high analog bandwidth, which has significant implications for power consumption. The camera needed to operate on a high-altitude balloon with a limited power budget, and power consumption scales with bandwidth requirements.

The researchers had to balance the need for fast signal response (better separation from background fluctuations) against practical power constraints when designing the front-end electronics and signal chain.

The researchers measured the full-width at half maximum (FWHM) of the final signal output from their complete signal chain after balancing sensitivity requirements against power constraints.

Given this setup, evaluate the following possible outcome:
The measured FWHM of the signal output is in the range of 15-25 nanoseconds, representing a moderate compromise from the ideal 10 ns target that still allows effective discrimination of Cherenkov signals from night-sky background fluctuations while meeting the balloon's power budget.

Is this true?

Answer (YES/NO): NO